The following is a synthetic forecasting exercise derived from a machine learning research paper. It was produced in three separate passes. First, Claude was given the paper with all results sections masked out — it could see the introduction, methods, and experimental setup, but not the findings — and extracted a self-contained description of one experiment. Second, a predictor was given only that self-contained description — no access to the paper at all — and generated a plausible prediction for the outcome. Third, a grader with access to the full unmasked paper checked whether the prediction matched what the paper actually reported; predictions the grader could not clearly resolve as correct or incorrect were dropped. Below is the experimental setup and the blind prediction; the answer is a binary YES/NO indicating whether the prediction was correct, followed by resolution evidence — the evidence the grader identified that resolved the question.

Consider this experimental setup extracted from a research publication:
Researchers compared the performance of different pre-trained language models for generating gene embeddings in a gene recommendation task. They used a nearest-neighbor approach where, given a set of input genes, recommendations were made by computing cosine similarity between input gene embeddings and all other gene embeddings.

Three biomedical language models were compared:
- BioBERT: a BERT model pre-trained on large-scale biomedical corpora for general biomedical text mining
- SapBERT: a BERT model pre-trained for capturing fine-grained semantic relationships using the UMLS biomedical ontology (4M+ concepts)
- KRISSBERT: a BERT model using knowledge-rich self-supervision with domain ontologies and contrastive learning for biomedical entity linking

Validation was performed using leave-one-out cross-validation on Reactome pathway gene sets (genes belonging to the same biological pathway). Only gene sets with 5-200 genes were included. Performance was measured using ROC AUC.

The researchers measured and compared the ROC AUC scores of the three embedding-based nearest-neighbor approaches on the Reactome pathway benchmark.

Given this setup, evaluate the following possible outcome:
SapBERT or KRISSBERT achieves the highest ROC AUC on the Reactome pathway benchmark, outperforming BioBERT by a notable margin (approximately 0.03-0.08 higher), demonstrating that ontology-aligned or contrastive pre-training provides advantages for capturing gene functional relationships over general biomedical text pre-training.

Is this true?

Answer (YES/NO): NO